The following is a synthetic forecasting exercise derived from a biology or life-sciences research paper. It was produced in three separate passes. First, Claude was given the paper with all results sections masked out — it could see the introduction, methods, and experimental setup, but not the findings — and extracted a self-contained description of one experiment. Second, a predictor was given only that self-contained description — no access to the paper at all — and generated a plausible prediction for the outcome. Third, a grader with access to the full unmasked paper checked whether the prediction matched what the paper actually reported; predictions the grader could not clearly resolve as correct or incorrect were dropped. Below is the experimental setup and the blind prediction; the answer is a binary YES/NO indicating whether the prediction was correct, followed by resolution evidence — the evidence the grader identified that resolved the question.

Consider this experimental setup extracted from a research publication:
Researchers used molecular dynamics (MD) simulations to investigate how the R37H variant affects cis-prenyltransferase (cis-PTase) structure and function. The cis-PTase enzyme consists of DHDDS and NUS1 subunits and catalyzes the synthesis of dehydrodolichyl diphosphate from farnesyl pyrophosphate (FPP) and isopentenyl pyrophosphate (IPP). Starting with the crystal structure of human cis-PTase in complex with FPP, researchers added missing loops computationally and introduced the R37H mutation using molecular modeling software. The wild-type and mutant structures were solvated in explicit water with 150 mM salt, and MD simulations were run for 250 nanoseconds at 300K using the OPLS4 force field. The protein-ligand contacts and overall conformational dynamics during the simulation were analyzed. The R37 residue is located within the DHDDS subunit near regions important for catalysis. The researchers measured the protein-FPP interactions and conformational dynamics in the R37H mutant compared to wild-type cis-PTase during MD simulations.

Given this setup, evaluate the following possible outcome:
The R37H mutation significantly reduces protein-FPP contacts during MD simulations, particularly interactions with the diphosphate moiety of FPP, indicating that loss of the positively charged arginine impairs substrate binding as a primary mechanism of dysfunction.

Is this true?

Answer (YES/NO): YES